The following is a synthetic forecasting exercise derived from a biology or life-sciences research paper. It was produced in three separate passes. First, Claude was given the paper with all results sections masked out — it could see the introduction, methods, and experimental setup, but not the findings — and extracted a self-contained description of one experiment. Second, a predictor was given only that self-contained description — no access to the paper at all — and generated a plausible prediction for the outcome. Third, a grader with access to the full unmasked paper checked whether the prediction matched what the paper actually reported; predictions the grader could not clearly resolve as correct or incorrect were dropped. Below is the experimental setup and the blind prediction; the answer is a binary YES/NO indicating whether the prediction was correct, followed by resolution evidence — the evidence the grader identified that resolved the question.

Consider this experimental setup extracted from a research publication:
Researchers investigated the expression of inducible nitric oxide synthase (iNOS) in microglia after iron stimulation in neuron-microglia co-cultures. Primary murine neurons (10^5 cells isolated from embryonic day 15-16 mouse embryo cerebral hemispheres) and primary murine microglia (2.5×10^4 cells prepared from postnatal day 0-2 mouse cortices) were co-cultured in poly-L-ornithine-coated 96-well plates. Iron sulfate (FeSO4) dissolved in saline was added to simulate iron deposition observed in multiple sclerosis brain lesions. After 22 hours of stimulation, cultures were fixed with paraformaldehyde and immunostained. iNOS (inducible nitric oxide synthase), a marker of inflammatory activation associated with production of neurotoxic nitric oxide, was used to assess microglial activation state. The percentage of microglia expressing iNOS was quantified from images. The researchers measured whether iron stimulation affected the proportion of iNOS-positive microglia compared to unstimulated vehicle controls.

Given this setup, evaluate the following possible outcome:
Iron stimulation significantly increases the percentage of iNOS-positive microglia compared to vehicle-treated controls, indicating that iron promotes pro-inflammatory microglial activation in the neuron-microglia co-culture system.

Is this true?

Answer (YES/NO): YES